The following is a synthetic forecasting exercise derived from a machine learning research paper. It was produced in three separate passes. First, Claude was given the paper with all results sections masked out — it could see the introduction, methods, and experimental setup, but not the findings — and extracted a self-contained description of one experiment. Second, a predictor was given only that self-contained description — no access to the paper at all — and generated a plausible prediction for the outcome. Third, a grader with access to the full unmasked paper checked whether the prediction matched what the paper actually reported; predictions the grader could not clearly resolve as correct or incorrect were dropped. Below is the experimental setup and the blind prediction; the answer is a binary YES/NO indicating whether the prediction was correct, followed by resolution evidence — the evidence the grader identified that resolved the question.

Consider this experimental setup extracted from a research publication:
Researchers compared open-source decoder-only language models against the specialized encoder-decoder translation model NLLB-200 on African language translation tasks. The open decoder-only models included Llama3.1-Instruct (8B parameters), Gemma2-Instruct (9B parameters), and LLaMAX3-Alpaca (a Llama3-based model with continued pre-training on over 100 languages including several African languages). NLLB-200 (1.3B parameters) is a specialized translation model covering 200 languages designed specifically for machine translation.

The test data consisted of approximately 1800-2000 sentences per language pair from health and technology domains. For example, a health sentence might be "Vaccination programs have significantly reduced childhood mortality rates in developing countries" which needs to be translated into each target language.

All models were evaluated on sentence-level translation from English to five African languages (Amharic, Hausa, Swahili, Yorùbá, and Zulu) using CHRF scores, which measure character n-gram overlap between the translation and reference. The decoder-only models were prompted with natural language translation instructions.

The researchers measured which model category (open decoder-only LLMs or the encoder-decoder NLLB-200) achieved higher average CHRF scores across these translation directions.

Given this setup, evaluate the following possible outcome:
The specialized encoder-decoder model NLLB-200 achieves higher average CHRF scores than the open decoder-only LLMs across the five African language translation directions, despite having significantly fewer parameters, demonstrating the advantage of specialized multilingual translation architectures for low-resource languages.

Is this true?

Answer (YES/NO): YES